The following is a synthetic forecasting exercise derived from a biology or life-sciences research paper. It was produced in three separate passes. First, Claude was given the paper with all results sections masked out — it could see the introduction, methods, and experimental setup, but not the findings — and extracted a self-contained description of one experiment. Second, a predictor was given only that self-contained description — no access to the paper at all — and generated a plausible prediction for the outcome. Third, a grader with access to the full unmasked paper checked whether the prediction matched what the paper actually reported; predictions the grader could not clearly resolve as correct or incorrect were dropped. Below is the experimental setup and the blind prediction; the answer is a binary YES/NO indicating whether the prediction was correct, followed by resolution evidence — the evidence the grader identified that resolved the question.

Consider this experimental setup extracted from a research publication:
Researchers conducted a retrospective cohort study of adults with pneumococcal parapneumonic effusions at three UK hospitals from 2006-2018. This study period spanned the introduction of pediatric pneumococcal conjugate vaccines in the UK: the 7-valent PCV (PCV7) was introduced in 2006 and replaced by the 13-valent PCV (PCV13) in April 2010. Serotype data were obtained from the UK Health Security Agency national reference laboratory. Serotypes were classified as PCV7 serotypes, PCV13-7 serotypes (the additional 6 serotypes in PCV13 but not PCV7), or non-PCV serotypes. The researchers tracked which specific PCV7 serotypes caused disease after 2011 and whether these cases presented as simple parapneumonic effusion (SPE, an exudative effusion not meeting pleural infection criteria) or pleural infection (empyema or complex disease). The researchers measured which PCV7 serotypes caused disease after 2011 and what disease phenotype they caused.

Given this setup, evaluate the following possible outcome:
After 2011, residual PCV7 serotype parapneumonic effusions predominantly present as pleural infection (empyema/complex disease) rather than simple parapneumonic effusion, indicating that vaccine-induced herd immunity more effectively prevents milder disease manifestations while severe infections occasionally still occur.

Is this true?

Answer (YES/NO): NO